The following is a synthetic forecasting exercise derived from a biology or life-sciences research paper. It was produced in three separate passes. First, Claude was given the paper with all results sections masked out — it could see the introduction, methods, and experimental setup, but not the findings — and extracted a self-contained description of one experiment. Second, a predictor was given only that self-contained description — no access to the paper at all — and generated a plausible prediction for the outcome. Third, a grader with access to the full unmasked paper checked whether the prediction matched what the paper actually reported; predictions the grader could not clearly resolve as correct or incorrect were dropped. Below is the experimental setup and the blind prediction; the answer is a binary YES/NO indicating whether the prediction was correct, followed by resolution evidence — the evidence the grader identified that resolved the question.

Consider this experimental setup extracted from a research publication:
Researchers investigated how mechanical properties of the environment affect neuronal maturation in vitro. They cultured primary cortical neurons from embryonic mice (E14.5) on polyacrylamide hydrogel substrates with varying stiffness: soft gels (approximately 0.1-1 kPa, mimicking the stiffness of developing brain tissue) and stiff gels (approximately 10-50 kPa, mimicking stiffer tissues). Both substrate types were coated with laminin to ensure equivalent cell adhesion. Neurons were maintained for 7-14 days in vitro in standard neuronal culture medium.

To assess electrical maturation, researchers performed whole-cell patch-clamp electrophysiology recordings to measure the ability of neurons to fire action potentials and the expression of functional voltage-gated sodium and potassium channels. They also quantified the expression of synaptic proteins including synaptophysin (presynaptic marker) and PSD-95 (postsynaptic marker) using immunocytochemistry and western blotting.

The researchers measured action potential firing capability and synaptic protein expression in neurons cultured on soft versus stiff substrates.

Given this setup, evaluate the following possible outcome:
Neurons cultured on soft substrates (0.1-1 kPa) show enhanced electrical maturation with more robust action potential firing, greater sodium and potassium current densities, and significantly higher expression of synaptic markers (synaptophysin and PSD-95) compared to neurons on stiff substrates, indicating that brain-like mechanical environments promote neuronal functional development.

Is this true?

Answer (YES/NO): NO